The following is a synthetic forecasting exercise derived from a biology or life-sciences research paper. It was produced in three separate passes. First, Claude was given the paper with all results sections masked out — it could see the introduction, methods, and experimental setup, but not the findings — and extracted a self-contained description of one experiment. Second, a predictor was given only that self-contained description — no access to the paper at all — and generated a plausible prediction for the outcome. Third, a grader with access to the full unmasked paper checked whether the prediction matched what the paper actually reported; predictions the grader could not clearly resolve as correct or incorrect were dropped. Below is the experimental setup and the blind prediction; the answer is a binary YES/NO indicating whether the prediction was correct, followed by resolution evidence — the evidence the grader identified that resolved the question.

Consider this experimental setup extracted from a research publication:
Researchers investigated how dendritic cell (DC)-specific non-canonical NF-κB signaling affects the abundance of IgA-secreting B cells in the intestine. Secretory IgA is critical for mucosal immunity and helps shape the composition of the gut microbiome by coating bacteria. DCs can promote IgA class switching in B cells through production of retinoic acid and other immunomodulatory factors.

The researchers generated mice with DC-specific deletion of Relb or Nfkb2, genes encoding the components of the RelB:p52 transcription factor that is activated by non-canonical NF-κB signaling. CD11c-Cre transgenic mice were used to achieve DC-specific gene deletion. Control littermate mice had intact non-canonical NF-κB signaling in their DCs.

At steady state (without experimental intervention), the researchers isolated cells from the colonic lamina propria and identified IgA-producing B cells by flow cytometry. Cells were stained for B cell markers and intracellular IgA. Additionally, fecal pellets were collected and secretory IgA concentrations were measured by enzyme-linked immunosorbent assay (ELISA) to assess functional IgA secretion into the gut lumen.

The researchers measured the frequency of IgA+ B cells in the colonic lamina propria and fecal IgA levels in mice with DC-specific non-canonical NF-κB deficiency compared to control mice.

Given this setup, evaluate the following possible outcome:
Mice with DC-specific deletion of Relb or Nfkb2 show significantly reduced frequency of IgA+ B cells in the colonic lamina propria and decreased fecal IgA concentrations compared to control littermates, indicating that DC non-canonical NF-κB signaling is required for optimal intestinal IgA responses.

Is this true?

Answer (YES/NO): NO